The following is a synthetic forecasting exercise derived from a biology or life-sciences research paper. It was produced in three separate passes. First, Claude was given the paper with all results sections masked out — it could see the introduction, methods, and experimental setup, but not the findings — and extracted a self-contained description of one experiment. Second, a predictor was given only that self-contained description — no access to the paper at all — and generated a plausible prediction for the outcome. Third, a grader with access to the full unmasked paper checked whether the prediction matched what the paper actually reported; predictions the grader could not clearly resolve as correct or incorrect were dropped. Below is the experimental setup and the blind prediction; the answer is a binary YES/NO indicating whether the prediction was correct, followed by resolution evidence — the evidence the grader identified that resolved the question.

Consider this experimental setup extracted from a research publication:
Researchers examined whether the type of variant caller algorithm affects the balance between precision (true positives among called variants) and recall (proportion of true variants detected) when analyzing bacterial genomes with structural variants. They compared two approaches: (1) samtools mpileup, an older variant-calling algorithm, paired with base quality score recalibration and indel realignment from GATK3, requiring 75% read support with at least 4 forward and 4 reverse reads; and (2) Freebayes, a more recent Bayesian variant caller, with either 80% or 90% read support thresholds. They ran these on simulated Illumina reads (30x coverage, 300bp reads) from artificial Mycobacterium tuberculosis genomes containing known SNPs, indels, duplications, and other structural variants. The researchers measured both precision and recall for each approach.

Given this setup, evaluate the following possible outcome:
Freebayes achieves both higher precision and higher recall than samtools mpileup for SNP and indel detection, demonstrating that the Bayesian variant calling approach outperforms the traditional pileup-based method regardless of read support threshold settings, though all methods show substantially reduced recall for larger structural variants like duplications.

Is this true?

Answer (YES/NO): NO